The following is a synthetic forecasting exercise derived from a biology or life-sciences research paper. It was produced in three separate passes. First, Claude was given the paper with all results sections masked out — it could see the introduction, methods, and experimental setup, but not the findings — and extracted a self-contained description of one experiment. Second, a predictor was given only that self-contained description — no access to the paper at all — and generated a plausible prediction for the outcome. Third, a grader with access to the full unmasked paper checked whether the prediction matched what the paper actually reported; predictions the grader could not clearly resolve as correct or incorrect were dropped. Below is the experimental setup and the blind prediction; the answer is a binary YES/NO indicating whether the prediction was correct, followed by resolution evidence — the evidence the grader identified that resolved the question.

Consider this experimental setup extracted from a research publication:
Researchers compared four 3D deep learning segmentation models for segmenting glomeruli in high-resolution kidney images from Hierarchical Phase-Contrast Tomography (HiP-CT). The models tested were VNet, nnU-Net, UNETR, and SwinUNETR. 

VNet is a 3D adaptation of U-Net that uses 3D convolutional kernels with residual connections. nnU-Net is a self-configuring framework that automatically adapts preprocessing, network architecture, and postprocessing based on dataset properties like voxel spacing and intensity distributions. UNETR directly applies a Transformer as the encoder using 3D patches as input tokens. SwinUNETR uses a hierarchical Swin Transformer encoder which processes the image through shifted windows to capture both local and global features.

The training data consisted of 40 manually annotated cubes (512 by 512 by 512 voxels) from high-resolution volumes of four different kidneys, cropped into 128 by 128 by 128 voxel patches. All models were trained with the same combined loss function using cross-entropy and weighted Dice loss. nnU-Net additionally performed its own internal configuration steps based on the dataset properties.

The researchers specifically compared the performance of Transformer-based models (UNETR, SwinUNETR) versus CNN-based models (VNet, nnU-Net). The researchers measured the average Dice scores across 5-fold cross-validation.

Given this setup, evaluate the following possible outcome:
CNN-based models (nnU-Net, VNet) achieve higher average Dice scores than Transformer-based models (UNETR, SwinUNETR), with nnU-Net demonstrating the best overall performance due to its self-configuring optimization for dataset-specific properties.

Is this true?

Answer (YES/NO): YES